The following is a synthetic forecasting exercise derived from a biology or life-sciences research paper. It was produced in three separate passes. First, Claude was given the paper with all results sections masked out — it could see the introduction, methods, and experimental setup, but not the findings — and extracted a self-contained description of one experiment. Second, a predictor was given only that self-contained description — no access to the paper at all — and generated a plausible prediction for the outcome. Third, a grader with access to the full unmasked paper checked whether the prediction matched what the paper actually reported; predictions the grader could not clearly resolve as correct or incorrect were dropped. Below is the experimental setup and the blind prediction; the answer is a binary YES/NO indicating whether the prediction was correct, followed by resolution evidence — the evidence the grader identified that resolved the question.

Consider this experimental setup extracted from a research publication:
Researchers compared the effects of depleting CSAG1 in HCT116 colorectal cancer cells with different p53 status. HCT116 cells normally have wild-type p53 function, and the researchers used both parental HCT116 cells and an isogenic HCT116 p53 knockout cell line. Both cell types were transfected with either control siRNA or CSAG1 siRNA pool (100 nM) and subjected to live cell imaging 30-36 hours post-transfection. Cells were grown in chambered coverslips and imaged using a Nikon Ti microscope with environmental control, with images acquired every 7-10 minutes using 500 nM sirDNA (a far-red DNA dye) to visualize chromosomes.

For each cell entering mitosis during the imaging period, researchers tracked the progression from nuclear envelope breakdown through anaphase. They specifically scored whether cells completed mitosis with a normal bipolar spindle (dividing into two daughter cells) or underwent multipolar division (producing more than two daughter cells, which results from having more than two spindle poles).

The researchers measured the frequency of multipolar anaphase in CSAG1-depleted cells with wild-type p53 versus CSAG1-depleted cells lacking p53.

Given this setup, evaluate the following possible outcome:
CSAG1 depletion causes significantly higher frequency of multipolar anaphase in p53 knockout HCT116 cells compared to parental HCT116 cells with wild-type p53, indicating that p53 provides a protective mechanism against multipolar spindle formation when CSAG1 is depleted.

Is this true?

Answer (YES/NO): YES